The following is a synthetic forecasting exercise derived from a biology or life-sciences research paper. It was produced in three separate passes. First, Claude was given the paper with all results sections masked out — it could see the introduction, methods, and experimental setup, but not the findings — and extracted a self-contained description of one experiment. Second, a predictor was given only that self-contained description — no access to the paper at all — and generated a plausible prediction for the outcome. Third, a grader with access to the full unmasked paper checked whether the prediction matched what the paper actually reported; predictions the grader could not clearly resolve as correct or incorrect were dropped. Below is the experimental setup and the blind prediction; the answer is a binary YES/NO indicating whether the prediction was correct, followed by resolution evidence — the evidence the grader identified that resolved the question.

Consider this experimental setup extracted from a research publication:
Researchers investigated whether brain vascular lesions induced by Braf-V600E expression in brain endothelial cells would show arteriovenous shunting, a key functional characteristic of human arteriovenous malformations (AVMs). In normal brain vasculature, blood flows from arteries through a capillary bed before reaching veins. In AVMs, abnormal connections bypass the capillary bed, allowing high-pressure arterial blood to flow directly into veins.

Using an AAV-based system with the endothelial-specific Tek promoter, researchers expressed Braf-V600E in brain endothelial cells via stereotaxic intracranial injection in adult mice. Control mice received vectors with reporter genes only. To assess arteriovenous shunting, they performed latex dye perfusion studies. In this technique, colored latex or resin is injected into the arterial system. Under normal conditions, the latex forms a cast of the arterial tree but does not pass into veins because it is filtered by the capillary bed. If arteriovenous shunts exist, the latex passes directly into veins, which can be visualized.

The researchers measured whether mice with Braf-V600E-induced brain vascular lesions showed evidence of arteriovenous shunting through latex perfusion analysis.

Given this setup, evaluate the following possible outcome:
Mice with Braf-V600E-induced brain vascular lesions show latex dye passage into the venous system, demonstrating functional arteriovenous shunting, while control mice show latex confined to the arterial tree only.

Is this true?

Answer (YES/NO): YES